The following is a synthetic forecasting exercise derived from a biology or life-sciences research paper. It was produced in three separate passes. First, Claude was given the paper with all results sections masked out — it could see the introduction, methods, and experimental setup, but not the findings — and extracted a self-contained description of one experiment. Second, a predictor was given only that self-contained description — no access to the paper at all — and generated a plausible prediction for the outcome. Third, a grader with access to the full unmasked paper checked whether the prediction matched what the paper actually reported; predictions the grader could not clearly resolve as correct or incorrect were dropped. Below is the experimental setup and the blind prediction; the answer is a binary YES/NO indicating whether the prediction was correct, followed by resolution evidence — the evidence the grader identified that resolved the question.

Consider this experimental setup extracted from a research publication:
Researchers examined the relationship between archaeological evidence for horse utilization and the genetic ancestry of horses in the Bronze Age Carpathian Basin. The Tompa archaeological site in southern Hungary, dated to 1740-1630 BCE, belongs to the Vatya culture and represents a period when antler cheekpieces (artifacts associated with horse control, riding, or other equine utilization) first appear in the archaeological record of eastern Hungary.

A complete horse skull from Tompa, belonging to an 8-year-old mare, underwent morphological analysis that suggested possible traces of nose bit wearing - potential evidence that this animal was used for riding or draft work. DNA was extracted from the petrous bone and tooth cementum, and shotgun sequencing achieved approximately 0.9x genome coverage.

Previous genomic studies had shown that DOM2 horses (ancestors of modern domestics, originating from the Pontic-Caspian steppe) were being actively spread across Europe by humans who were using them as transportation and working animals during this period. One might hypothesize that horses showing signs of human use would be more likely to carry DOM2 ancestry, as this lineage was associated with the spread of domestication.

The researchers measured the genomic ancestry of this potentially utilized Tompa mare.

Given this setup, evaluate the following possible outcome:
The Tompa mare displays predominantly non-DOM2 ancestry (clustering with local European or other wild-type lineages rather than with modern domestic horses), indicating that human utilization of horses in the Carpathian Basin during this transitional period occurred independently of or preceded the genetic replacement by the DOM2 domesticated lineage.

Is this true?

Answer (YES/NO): YES